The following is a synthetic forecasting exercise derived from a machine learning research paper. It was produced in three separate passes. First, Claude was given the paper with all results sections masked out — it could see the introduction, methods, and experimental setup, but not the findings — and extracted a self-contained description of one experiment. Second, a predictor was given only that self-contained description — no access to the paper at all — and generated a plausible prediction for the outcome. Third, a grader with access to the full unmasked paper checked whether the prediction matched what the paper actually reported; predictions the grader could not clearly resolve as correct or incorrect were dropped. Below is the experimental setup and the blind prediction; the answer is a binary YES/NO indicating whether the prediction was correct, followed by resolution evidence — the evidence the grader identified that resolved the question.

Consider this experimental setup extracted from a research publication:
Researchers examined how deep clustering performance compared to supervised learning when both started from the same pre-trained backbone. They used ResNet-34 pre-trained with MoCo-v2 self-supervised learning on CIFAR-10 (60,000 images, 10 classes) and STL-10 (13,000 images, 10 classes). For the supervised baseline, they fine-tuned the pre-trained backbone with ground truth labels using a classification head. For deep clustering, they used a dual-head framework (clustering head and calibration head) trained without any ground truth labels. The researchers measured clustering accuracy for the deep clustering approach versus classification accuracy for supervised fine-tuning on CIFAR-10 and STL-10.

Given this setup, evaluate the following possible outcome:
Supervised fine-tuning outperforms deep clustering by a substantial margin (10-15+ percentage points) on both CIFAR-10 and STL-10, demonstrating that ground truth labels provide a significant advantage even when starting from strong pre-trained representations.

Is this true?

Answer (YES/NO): NO